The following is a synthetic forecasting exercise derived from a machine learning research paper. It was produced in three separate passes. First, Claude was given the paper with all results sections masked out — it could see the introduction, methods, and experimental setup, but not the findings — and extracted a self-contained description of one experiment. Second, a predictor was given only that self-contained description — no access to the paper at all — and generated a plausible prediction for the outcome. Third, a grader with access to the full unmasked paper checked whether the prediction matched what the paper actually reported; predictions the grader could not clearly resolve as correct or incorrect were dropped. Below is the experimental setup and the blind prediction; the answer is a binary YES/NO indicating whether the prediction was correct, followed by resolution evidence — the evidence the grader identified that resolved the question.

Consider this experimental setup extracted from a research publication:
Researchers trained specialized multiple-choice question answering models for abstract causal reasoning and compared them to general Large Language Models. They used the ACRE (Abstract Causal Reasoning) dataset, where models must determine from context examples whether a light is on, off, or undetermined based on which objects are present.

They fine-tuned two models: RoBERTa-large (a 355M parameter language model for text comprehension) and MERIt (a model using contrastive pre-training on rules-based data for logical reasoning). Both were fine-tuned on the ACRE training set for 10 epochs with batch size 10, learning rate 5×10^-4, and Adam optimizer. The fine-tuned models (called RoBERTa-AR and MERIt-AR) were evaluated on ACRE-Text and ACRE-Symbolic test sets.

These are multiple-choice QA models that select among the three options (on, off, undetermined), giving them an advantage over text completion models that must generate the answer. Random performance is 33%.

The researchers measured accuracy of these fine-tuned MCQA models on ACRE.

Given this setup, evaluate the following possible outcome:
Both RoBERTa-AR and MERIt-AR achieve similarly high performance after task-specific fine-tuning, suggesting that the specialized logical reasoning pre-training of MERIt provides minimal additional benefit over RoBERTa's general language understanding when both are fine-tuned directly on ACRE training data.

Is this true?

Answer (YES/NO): NO